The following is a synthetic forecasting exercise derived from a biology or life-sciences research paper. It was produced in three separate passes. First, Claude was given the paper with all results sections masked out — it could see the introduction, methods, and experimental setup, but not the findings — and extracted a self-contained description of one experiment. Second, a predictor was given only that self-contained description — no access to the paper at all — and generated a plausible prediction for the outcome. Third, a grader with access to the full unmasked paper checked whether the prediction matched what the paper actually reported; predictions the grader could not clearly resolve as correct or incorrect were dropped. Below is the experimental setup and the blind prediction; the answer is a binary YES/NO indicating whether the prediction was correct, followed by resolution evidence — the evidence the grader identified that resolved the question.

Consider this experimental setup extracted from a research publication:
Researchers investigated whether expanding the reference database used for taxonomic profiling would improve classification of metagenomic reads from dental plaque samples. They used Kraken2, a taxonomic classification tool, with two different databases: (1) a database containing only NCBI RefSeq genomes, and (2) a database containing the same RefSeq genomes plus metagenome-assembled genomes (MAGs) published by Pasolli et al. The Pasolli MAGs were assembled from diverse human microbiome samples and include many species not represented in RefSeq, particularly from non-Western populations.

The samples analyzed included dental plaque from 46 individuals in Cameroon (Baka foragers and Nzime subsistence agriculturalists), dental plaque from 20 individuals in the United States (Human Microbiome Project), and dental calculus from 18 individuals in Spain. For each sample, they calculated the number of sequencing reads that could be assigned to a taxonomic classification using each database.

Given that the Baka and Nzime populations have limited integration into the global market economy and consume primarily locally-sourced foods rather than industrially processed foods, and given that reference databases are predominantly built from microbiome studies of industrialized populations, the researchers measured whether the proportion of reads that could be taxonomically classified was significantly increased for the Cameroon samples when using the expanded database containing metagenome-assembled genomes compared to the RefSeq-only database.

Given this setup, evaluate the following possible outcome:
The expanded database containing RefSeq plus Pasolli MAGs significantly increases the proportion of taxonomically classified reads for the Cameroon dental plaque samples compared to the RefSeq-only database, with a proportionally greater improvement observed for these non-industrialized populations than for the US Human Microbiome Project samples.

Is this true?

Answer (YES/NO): NO